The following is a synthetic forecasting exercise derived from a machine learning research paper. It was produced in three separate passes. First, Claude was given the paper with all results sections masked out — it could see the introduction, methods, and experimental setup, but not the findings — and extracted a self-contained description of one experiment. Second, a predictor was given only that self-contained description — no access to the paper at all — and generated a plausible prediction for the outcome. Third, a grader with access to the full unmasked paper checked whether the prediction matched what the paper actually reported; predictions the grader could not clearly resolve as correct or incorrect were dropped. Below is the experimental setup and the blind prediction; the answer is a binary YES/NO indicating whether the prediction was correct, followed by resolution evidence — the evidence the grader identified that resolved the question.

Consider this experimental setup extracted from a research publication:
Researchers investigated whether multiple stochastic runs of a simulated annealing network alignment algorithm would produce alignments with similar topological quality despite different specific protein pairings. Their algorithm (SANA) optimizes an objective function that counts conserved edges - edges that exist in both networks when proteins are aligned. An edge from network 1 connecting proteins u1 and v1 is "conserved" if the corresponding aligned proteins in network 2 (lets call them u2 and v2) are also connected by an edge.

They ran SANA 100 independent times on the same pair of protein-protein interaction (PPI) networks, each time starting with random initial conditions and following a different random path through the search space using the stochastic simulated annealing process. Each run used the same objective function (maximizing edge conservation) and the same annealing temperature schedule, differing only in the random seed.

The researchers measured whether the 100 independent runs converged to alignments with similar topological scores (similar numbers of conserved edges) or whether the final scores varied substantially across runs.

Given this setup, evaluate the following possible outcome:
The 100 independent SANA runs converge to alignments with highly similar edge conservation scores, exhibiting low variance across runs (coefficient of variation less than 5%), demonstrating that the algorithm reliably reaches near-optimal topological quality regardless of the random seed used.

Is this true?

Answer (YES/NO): YES